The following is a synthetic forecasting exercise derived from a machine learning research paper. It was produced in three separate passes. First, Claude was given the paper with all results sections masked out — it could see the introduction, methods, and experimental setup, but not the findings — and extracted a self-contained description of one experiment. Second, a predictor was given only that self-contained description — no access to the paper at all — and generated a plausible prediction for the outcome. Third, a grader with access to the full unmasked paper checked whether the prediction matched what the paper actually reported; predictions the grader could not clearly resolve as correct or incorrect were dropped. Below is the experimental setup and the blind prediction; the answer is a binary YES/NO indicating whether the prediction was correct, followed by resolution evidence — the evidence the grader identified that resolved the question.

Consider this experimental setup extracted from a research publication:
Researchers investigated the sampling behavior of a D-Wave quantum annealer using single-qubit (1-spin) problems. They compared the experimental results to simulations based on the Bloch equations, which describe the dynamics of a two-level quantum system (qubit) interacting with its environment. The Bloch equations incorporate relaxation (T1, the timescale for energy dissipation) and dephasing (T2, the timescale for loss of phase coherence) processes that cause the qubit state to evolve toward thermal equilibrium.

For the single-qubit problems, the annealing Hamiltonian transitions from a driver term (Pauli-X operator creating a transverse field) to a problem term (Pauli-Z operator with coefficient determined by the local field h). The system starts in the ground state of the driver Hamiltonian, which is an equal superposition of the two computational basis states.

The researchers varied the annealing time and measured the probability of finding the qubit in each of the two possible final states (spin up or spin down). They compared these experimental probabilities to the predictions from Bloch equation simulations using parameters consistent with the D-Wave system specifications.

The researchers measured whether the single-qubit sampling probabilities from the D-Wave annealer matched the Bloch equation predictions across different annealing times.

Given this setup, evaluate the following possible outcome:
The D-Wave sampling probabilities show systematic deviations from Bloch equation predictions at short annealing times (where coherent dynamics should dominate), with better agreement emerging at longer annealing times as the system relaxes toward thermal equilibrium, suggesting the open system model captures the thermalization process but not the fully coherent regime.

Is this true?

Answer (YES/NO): NO